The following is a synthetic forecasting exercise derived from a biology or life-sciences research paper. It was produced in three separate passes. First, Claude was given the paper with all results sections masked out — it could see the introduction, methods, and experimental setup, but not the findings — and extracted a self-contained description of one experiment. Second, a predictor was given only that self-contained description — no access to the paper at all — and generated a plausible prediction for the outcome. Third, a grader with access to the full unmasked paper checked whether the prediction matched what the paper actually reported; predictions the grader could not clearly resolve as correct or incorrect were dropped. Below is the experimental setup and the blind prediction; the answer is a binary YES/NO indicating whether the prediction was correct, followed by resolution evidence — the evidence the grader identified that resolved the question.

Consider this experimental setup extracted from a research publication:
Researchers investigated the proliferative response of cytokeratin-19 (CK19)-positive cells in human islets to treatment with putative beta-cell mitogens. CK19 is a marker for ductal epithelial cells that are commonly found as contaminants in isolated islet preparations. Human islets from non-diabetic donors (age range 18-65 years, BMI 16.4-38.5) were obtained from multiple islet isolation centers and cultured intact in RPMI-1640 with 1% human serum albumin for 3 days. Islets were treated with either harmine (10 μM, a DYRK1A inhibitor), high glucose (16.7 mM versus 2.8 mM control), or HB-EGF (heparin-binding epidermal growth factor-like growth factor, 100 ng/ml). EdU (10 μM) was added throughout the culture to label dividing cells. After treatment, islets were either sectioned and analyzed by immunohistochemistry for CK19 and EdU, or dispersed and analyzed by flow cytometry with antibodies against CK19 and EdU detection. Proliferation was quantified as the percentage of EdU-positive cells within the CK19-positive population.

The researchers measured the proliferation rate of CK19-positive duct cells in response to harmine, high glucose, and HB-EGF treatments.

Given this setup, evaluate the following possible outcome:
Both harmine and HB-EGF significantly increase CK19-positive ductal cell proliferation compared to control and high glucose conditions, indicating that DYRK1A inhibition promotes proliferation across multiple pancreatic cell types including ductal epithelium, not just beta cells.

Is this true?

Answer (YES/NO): NO